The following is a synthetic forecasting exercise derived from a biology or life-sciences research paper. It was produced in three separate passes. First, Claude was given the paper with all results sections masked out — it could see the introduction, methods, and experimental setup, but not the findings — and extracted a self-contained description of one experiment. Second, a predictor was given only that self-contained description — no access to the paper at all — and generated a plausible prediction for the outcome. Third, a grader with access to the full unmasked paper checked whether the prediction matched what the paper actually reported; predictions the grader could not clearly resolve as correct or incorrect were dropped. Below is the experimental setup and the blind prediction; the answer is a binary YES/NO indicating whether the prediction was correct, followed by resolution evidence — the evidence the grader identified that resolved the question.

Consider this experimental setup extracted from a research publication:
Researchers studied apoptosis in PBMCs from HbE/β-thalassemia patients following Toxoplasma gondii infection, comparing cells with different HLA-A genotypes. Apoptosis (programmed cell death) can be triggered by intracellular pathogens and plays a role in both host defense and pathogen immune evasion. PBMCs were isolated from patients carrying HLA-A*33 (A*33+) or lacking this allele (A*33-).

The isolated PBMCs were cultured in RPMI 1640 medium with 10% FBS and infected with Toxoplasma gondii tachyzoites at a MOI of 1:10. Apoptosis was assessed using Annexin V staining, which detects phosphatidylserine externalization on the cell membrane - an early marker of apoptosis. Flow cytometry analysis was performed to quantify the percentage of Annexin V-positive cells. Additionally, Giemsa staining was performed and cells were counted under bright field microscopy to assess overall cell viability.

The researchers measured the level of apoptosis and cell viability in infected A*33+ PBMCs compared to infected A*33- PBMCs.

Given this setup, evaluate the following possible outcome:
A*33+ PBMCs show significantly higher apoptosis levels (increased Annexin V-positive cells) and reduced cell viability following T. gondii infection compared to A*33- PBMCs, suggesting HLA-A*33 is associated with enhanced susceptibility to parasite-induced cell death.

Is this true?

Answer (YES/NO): NO